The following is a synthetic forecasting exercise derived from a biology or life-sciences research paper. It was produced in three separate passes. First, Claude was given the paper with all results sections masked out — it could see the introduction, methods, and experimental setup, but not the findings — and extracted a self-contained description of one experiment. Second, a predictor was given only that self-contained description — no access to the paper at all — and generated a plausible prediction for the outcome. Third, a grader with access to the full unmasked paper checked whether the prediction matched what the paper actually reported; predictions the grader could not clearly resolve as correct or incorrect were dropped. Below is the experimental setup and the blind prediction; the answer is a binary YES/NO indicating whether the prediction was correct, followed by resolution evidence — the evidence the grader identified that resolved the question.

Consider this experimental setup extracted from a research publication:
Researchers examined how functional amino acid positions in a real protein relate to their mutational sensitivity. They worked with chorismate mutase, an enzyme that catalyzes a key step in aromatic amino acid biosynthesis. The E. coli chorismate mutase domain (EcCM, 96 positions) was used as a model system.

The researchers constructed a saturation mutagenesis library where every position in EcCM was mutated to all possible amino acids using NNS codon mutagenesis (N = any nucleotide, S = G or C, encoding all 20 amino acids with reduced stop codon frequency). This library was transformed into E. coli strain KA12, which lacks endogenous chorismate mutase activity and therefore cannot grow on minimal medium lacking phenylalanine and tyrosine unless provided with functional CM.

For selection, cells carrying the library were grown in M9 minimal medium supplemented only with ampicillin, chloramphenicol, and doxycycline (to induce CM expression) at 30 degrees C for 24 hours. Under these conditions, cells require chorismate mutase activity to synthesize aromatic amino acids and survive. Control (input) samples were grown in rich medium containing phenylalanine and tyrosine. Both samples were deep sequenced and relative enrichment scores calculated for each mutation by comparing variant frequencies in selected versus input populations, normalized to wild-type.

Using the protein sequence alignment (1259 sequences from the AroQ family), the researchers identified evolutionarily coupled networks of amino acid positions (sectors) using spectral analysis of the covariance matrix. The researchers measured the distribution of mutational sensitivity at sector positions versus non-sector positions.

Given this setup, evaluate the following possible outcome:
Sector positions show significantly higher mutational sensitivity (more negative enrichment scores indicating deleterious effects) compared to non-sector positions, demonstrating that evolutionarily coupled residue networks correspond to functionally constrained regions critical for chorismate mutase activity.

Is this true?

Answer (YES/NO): YES